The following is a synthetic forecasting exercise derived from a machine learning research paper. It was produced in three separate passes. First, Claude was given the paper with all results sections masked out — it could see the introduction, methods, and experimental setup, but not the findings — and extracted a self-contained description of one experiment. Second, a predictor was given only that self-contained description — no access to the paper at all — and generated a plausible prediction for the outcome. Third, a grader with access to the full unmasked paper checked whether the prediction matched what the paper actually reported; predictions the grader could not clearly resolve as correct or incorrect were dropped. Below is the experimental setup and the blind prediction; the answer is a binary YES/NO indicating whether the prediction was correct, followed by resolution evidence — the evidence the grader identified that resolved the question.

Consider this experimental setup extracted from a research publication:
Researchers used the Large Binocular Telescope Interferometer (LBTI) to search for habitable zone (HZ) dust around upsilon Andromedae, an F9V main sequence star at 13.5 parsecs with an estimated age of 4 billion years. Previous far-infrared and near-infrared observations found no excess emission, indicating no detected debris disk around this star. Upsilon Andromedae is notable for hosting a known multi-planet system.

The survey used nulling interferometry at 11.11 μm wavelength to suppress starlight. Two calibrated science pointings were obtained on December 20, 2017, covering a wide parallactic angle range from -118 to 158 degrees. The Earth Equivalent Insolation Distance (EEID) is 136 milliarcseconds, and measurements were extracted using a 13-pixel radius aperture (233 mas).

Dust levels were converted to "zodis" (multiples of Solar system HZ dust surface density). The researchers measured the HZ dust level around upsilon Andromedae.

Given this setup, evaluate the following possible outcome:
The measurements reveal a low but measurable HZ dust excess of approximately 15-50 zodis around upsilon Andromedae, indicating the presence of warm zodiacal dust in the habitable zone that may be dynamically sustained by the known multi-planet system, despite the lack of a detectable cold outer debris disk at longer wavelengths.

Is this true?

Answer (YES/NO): NO